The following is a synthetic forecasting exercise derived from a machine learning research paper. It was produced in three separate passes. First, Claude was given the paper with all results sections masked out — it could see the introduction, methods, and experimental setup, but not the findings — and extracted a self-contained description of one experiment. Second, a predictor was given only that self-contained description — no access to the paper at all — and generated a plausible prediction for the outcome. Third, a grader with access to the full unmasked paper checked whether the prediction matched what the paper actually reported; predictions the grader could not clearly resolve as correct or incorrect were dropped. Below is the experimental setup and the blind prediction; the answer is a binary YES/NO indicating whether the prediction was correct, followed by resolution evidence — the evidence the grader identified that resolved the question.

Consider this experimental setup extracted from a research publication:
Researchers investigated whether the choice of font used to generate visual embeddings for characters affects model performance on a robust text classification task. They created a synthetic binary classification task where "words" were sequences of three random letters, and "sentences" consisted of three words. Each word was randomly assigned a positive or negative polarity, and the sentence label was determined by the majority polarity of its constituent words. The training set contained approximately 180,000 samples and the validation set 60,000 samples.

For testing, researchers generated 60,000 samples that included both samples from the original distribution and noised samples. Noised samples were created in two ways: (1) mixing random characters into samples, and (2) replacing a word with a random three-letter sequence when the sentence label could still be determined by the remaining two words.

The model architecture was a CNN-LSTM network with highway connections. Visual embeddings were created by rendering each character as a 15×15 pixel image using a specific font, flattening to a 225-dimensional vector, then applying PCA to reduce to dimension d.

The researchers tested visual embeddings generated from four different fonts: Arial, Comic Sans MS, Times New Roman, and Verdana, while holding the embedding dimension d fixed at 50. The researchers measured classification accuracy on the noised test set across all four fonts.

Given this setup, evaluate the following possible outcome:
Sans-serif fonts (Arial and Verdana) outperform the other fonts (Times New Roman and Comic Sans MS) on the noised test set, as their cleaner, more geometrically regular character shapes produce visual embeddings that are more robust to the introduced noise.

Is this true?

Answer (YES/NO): NO